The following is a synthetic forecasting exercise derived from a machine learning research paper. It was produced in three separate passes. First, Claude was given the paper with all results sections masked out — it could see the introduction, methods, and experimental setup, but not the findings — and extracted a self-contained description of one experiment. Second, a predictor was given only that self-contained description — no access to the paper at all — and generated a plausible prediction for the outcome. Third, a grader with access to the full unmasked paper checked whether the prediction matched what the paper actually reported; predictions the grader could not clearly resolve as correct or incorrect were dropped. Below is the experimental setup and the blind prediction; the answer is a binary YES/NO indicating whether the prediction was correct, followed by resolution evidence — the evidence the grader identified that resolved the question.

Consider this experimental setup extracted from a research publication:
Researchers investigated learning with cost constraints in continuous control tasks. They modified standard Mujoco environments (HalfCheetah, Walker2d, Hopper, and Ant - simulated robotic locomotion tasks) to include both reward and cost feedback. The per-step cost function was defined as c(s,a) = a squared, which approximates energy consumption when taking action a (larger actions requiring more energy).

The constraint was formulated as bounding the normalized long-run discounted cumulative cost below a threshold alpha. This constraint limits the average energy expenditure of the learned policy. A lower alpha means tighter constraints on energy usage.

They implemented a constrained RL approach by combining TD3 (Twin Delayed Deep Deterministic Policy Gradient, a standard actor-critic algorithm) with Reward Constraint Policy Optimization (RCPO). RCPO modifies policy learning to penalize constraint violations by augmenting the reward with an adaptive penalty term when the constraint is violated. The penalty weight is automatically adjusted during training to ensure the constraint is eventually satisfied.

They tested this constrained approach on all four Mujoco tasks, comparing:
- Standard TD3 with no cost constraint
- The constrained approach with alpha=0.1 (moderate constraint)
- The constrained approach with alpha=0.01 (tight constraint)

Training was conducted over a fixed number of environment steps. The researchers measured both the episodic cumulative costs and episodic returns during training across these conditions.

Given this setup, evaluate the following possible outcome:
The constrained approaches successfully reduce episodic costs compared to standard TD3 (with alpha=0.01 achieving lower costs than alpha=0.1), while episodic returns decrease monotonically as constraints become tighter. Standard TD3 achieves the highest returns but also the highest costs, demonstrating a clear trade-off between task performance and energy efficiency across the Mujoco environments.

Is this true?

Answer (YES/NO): NO